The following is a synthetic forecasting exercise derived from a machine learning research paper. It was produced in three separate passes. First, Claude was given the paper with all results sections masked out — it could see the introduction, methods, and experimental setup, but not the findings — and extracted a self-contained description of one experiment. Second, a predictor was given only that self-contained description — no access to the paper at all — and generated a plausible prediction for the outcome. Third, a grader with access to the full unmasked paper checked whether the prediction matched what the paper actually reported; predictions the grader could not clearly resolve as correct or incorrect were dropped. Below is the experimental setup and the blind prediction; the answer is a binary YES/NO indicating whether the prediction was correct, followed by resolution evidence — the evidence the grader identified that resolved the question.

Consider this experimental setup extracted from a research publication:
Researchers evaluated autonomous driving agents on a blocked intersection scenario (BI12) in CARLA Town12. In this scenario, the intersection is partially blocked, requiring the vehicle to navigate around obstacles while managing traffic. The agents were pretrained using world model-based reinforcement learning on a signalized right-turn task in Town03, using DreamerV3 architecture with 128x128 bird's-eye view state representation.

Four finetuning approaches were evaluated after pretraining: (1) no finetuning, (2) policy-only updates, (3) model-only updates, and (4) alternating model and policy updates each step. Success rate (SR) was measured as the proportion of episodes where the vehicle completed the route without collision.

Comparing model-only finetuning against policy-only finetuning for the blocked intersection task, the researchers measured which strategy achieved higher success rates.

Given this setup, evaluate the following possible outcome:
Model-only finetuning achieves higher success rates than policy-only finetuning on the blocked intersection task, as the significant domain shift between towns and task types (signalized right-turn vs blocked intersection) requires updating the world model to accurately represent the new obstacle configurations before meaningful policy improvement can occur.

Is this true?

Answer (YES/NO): NO